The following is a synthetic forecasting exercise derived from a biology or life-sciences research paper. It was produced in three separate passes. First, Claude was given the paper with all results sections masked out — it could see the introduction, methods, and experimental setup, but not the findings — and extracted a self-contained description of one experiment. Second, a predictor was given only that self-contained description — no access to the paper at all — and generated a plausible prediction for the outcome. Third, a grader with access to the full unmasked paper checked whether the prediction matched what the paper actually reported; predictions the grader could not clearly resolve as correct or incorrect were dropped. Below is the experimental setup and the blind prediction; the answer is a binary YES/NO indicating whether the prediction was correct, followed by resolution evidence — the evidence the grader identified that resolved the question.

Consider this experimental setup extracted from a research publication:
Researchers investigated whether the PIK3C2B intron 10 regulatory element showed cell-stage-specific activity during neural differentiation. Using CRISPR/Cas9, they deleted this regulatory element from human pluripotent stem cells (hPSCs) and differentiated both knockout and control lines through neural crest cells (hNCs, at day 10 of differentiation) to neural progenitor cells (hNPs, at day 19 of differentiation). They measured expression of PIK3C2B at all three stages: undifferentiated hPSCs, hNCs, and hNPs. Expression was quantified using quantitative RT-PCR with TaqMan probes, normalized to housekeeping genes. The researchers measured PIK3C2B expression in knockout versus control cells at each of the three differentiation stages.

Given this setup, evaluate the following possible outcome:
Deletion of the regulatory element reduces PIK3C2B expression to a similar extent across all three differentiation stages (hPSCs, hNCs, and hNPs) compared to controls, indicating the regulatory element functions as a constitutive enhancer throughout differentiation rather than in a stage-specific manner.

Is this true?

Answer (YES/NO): NO